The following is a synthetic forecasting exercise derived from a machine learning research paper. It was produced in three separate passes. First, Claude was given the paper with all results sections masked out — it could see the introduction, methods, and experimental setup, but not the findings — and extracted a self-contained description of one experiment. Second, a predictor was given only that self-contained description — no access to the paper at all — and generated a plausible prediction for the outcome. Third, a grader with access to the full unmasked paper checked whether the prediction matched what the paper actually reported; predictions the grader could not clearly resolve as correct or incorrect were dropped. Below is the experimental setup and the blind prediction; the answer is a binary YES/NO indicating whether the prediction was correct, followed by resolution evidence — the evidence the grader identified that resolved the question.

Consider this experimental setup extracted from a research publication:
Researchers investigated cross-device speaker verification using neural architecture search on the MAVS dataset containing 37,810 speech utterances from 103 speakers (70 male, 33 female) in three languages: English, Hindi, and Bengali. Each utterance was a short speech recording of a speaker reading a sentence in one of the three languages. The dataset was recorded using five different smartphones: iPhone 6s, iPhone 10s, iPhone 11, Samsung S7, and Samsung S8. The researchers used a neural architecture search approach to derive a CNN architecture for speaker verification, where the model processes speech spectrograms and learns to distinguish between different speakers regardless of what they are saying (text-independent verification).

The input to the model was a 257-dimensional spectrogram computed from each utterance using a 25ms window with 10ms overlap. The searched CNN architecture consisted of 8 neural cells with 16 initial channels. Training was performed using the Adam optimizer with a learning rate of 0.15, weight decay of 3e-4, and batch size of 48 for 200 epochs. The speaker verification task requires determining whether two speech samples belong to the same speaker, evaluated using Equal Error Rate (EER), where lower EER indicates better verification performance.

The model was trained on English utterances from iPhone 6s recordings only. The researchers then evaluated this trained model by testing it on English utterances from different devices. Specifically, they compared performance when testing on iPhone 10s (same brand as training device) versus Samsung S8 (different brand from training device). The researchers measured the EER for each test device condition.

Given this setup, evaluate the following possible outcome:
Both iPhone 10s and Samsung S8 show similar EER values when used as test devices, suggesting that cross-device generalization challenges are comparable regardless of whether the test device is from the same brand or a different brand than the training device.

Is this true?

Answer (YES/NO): NO